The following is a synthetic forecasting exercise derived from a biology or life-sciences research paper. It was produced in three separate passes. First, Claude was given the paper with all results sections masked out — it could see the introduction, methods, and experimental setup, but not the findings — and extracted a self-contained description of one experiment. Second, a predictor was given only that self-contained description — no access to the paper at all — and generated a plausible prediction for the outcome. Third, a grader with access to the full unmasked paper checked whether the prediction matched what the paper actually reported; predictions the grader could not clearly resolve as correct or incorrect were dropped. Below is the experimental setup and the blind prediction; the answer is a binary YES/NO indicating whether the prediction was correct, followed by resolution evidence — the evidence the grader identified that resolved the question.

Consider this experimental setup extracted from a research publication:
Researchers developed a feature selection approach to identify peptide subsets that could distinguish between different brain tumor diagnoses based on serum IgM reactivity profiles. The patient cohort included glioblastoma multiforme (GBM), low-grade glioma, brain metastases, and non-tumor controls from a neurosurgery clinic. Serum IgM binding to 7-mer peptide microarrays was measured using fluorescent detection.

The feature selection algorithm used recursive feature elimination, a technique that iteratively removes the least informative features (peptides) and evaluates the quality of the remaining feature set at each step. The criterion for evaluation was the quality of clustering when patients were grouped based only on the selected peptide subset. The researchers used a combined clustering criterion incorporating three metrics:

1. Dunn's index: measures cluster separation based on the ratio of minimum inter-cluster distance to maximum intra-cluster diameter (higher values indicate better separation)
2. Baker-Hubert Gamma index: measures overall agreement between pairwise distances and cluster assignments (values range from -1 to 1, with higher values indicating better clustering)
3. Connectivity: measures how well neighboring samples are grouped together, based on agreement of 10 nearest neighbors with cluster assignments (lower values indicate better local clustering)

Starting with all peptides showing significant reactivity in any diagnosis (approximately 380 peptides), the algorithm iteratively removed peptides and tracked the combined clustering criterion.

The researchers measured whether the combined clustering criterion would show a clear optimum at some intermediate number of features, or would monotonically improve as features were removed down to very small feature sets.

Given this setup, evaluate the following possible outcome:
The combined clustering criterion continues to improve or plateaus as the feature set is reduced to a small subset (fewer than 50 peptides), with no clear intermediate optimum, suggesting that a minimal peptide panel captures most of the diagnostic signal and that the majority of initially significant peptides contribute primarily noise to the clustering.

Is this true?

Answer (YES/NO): NO